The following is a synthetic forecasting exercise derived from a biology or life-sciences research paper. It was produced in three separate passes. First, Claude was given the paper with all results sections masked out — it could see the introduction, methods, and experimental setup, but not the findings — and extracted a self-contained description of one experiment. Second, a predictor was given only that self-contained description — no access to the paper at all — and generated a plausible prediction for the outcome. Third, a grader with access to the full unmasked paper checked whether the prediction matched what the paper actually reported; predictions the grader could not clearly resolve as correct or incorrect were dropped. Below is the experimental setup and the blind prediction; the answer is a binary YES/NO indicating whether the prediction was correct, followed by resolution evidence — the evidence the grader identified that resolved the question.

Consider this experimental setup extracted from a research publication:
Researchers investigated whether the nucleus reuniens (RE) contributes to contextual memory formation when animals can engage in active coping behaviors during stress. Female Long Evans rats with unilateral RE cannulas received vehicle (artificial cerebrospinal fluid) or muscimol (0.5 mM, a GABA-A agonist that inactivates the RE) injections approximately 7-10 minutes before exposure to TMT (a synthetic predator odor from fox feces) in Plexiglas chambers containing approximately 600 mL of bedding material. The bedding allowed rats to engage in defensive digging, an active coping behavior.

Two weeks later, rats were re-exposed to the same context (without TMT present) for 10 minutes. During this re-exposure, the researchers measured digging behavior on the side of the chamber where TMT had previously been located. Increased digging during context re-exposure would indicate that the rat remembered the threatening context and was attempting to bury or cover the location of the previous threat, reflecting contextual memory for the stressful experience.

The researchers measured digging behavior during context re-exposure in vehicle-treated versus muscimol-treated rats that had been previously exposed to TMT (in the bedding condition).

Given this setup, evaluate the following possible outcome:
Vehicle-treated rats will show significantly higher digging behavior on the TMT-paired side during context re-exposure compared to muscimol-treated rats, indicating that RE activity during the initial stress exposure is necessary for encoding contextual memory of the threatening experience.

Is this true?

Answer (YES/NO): NO